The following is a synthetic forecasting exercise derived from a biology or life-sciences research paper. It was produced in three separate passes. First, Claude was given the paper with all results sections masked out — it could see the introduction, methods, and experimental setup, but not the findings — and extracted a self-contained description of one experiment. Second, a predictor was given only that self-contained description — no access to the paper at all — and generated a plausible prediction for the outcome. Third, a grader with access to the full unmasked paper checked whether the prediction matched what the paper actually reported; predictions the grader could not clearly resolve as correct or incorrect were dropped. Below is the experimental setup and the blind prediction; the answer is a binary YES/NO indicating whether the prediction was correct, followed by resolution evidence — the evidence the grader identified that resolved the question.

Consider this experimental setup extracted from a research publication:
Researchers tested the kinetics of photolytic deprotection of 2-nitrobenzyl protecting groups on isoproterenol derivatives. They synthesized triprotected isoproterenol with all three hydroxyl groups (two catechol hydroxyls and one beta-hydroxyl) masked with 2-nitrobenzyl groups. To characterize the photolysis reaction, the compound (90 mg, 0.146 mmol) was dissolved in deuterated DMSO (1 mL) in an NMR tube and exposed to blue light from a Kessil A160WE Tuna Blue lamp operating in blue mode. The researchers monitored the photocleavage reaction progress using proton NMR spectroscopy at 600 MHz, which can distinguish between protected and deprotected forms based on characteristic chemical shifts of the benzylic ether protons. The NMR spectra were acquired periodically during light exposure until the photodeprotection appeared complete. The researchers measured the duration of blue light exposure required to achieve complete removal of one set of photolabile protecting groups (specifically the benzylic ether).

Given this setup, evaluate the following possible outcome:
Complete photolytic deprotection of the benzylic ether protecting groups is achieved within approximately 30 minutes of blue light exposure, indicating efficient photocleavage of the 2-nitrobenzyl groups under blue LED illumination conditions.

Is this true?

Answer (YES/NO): YES